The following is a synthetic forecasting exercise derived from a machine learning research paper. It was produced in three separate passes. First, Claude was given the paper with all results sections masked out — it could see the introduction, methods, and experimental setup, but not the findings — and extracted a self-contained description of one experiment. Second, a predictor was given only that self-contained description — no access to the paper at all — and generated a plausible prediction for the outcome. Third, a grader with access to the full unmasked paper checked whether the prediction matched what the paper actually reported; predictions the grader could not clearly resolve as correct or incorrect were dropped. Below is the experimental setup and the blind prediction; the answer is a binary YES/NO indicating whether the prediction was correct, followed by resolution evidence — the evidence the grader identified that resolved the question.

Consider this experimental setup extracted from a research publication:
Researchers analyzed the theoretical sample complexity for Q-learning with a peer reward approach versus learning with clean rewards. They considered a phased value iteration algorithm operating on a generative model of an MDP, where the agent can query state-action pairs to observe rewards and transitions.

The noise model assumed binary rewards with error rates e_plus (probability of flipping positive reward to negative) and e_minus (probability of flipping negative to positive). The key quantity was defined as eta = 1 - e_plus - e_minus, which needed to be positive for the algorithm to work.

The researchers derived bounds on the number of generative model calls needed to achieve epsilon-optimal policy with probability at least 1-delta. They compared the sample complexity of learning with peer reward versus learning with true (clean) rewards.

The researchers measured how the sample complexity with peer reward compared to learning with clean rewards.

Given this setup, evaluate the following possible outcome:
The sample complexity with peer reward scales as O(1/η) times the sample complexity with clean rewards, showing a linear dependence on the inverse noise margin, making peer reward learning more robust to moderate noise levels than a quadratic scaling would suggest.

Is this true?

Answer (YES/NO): NO